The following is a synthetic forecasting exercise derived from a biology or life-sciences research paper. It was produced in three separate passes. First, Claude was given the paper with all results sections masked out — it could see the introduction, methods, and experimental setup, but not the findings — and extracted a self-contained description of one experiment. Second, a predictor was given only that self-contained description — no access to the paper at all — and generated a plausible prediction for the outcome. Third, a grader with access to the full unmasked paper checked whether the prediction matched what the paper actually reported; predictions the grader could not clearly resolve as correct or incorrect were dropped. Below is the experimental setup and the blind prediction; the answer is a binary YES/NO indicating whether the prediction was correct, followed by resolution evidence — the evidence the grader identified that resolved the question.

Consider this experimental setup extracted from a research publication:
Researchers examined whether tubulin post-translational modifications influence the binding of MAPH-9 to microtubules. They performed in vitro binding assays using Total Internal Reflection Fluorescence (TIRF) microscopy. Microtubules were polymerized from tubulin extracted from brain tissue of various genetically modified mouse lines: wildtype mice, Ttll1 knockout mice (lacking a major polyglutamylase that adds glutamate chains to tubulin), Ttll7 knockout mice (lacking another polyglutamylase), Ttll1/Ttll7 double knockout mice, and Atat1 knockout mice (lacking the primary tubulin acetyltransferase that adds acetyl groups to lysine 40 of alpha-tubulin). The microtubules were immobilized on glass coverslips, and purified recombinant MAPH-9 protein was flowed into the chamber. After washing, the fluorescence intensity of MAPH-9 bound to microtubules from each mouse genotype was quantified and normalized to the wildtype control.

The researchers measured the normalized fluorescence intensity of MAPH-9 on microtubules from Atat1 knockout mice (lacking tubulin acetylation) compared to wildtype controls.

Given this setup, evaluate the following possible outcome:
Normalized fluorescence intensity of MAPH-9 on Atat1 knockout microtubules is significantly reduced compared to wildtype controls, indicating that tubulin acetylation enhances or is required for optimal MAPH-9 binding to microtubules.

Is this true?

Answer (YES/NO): NO